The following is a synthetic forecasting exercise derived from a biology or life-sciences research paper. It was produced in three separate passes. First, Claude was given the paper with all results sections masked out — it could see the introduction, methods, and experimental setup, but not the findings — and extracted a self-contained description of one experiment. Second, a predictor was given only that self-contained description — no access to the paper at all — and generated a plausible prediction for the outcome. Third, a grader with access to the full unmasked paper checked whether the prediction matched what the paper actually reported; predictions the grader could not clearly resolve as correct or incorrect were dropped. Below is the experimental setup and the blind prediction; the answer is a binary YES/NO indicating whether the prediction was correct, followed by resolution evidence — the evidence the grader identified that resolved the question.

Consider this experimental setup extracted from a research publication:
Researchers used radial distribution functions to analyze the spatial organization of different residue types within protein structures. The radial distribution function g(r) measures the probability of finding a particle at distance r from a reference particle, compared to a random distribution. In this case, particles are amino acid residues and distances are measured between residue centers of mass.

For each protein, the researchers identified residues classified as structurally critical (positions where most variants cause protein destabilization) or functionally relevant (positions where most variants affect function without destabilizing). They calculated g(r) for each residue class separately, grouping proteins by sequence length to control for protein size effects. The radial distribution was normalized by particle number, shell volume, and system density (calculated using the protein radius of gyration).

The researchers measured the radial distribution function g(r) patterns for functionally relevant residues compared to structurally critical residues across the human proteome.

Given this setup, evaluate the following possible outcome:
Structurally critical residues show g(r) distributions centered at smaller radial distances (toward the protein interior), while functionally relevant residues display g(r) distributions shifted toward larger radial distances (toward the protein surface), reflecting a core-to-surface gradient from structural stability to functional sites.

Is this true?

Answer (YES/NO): NO